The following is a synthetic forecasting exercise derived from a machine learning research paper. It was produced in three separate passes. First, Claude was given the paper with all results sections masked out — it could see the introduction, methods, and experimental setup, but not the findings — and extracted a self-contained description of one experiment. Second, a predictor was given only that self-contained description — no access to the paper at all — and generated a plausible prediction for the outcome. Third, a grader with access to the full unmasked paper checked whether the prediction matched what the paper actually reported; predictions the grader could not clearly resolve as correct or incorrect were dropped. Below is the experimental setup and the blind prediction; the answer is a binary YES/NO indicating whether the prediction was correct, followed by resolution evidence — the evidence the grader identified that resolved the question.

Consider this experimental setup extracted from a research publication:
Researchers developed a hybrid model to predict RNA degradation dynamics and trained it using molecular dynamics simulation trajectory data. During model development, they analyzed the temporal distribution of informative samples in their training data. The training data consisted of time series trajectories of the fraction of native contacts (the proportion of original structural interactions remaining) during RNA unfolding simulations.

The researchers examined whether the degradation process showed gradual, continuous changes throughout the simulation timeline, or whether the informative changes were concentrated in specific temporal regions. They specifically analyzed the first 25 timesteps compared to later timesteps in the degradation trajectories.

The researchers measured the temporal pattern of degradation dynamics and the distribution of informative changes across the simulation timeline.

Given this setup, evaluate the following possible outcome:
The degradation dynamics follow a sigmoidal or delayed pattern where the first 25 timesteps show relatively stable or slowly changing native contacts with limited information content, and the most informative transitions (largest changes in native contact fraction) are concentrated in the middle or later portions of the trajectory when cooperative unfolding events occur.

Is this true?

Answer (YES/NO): NO